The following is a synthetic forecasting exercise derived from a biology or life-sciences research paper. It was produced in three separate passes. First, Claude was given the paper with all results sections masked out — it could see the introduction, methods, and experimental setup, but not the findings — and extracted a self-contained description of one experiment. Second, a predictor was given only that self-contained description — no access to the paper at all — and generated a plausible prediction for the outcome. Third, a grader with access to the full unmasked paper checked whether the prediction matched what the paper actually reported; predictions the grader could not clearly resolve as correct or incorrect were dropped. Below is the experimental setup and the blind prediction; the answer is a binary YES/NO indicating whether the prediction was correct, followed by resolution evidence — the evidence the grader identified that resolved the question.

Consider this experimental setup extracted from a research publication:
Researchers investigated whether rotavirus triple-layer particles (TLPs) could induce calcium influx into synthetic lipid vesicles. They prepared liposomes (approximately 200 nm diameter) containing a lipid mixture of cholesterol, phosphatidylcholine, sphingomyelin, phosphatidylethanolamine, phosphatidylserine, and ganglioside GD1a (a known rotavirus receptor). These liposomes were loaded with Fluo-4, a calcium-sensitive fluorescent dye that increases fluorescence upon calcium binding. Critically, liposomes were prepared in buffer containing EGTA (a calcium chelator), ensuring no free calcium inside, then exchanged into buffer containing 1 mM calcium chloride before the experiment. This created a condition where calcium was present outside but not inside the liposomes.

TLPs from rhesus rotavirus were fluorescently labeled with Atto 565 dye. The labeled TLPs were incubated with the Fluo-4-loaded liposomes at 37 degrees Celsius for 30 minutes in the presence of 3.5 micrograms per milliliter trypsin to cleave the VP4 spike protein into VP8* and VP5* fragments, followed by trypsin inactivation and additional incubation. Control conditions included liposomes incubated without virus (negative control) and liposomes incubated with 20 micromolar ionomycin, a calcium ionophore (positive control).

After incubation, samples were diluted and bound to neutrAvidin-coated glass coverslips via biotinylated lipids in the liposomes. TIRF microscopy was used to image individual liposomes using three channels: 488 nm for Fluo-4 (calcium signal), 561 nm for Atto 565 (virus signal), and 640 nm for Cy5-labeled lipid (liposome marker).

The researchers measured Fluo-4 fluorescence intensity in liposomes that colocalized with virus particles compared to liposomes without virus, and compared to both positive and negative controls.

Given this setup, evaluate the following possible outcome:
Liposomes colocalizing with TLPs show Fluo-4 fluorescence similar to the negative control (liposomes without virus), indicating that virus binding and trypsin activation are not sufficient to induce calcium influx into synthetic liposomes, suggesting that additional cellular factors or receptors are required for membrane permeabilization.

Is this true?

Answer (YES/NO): NO